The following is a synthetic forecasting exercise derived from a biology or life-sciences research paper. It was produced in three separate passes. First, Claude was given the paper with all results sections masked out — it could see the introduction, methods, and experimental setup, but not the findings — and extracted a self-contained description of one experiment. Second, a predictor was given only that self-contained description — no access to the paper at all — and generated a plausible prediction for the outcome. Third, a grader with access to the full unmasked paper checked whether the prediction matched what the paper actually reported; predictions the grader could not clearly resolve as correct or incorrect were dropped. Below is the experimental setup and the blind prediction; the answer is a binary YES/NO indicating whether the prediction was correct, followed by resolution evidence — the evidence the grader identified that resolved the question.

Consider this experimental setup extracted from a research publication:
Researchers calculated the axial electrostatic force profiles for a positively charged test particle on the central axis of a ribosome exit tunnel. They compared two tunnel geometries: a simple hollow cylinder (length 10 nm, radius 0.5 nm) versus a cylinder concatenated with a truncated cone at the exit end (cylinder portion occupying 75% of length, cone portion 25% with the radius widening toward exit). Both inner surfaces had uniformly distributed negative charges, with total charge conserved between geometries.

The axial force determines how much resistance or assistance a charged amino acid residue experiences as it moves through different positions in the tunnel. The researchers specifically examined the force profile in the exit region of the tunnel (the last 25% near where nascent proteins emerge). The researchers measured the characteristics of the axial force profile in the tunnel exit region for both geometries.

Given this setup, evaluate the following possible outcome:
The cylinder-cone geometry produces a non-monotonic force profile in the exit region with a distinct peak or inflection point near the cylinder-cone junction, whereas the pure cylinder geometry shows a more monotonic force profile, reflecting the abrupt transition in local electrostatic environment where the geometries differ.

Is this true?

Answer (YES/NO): NO